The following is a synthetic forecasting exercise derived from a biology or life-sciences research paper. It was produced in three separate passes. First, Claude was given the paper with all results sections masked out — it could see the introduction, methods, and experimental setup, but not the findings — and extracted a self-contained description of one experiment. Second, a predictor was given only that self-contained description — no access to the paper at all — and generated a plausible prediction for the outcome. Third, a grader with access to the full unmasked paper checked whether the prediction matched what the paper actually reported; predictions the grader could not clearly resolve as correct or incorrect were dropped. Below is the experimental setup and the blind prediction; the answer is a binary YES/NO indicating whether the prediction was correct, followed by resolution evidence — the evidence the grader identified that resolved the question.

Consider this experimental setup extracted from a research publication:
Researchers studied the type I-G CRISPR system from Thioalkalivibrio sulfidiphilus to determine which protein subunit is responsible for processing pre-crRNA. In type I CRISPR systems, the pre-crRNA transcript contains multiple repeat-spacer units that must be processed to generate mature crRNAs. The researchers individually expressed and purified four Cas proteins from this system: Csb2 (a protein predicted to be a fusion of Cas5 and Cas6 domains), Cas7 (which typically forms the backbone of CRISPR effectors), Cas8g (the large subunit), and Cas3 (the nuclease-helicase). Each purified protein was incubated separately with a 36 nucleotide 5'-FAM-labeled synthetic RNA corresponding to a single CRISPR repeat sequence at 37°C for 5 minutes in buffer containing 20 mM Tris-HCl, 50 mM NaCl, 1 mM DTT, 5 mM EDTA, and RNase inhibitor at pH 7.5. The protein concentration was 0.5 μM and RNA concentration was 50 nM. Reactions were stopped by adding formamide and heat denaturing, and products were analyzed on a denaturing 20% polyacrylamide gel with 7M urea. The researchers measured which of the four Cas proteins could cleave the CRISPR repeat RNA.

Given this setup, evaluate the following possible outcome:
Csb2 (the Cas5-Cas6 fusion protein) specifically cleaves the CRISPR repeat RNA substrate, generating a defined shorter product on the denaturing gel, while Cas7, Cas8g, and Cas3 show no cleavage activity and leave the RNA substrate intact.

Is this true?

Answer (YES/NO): NO